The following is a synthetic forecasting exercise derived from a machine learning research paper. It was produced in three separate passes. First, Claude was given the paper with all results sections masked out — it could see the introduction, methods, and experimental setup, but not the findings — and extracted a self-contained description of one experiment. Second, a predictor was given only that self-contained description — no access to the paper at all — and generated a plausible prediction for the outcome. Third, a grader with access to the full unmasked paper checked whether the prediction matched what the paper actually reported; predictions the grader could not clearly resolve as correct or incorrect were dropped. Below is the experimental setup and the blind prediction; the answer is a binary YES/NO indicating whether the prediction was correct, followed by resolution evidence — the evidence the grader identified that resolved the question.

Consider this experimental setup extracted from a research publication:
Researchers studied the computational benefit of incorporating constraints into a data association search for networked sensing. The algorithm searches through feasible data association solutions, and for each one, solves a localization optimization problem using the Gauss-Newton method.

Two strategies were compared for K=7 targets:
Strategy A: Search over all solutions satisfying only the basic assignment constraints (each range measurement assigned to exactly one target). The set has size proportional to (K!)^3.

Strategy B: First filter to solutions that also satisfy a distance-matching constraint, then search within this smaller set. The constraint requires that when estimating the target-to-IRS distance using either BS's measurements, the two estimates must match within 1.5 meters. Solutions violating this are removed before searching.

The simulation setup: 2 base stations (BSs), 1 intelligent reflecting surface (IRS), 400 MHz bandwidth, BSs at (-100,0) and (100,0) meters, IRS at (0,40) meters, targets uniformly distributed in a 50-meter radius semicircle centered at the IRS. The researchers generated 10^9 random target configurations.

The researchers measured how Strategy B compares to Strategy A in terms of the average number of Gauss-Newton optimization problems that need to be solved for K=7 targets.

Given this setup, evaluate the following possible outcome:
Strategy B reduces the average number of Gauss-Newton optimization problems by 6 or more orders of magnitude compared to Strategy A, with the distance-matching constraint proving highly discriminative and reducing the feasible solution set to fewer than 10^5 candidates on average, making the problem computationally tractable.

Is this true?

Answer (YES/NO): YES